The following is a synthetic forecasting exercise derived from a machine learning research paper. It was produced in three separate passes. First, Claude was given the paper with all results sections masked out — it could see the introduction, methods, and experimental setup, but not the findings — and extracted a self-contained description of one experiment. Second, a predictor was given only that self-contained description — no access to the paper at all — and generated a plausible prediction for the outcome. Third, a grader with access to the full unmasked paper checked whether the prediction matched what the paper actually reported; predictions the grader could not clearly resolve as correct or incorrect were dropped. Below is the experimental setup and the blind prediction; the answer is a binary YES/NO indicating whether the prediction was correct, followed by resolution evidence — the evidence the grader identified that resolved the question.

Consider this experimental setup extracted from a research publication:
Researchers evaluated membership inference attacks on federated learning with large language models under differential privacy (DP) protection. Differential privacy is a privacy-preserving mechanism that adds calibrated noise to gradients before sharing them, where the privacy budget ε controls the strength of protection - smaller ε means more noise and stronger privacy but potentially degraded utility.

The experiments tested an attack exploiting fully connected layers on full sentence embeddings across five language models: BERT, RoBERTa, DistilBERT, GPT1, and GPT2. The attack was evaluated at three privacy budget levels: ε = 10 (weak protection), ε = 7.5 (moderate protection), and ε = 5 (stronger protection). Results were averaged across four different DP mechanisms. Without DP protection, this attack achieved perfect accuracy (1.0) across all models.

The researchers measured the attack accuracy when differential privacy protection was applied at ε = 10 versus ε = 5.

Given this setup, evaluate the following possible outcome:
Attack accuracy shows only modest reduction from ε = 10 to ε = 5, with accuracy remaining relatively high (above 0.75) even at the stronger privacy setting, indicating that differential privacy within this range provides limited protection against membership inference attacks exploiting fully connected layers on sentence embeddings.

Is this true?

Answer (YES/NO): NO